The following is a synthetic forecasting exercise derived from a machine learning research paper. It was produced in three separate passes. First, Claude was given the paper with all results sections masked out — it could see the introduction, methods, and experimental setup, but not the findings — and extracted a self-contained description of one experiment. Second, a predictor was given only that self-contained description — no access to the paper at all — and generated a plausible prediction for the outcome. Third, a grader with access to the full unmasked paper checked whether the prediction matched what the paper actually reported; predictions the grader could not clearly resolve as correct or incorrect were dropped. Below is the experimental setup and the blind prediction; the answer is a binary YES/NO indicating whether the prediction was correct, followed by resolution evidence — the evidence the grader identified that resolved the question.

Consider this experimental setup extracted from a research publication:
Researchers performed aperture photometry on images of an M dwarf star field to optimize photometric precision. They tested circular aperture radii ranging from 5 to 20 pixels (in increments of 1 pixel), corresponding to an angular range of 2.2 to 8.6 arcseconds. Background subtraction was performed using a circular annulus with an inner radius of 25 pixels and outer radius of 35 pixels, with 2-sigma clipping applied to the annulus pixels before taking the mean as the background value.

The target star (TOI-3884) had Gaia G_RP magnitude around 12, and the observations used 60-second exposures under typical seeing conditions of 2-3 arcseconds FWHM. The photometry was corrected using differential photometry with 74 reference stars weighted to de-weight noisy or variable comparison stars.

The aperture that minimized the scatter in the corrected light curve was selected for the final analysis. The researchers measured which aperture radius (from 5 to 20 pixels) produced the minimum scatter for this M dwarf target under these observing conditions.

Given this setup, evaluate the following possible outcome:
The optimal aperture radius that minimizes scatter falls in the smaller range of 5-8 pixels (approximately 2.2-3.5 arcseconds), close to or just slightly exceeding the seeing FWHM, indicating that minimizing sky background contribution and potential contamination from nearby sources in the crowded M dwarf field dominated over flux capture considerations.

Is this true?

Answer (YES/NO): YES